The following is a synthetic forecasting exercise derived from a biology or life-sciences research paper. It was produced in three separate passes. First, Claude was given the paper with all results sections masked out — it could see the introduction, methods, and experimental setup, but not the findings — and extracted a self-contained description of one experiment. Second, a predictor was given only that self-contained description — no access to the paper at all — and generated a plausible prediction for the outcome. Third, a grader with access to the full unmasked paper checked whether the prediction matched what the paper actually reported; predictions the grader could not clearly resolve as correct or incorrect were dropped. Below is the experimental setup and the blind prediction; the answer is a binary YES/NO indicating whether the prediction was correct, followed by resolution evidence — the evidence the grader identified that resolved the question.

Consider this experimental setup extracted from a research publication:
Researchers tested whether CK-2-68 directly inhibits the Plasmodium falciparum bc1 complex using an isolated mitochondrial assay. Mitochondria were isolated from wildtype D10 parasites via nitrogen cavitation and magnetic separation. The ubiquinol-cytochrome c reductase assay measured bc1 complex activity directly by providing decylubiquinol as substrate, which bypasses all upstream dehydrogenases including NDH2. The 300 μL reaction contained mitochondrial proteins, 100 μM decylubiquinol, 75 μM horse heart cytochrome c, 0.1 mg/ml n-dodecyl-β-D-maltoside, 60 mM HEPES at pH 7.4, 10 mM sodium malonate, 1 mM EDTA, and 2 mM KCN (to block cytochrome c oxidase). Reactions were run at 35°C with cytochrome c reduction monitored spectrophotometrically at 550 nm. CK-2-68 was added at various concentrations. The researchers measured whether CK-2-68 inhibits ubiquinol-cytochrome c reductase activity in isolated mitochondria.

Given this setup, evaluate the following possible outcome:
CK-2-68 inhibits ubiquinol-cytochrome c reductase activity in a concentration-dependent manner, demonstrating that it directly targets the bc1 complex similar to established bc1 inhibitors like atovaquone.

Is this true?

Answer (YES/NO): YES